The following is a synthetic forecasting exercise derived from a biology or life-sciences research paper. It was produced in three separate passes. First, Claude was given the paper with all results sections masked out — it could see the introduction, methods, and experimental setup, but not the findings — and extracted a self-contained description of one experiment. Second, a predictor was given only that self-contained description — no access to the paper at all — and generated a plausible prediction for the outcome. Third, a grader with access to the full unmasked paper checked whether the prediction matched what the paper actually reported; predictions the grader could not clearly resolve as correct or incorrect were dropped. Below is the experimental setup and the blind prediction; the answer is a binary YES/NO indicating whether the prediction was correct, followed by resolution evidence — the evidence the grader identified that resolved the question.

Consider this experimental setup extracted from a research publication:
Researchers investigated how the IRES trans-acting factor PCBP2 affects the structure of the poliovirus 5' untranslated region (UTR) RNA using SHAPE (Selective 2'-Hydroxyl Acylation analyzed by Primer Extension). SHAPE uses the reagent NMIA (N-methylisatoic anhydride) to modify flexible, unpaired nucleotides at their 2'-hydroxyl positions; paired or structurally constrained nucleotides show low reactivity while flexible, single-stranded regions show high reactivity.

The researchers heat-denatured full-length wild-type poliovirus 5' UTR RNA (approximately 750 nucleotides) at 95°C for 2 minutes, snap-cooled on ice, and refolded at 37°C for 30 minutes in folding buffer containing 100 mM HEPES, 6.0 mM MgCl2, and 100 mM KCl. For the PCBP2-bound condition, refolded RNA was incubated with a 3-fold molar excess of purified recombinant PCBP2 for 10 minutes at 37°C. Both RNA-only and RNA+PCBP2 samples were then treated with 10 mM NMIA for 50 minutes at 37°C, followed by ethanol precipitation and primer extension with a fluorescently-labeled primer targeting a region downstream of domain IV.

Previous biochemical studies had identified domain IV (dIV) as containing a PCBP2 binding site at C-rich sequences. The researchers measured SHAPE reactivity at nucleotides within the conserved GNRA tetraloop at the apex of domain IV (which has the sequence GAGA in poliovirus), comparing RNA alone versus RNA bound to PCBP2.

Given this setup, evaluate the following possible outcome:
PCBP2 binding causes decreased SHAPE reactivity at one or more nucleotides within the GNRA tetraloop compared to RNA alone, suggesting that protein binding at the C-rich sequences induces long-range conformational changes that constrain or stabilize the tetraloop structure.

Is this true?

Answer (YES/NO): NO